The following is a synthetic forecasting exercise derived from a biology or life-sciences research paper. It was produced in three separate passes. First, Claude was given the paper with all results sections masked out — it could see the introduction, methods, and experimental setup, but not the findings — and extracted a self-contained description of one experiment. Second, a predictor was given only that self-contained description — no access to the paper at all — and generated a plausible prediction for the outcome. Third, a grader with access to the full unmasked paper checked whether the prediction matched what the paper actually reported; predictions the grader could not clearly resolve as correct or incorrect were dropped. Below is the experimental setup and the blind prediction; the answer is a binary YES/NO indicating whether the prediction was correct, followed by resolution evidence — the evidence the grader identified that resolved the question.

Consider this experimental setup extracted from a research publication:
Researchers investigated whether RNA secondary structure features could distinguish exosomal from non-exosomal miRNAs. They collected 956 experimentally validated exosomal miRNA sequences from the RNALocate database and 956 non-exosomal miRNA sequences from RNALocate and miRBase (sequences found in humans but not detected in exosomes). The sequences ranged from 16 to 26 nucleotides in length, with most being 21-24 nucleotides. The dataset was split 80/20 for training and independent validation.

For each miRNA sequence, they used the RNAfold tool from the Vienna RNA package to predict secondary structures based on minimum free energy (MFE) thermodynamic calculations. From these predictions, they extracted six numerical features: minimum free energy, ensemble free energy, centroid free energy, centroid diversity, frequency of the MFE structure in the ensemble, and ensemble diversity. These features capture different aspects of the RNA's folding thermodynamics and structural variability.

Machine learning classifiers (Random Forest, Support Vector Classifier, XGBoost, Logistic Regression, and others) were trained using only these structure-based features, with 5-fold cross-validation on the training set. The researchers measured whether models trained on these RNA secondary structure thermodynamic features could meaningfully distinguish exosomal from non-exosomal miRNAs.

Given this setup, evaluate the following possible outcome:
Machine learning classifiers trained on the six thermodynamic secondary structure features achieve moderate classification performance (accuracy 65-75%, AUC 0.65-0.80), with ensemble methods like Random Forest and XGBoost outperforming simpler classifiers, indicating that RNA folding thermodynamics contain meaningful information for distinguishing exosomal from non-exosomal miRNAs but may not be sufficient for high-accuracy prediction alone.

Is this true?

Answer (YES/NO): NO